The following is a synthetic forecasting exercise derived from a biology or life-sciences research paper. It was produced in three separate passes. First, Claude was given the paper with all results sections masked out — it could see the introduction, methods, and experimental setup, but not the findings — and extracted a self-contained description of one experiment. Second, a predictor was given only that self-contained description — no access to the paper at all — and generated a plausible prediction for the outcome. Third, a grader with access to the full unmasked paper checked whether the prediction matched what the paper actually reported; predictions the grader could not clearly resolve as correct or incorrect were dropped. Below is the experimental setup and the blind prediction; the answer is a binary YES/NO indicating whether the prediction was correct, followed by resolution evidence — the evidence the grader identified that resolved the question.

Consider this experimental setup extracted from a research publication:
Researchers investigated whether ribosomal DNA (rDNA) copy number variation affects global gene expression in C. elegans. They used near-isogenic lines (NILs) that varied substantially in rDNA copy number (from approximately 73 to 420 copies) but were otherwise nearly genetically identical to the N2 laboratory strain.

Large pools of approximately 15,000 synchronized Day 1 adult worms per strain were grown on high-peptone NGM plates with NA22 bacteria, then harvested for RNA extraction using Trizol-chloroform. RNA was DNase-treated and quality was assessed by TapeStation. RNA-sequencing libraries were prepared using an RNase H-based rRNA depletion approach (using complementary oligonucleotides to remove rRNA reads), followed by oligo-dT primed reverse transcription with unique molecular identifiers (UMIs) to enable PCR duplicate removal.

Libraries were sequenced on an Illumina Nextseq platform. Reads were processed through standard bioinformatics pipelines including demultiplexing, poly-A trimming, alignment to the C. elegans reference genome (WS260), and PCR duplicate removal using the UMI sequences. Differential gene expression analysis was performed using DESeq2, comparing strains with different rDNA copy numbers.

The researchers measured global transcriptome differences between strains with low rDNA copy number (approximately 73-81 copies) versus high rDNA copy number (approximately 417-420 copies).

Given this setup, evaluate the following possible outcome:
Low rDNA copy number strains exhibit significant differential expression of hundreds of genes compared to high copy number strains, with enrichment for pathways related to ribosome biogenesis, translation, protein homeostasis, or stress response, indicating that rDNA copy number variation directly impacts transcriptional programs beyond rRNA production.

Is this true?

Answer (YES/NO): NO